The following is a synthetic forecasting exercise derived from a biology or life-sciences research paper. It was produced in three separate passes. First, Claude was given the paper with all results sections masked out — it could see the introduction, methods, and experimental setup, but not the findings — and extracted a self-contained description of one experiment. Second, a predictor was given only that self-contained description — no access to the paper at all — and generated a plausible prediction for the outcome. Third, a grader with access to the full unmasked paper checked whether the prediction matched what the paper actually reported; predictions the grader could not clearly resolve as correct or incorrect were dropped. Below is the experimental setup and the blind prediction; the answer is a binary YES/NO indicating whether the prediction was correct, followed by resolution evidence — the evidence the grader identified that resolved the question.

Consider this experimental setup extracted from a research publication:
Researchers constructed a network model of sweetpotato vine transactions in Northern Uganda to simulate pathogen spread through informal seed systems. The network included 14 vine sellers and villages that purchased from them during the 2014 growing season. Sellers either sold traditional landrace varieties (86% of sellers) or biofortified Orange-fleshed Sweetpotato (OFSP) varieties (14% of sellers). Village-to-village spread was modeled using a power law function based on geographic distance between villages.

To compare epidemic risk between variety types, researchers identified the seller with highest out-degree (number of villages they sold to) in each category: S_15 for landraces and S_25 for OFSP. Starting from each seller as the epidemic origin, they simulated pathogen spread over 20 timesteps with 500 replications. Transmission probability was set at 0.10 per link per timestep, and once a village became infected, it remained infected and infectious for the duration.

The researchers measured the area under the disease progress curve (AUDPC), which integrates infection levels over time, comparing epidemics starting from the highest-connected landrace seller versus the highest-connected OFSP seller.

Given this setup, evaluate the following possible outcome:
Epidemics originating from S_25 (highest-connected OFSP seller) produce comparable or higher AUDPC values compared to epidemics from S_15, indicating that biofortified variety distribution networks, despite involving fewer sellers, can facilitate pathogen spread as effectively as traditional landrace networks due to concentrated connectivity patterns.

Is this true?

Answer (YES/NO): YES